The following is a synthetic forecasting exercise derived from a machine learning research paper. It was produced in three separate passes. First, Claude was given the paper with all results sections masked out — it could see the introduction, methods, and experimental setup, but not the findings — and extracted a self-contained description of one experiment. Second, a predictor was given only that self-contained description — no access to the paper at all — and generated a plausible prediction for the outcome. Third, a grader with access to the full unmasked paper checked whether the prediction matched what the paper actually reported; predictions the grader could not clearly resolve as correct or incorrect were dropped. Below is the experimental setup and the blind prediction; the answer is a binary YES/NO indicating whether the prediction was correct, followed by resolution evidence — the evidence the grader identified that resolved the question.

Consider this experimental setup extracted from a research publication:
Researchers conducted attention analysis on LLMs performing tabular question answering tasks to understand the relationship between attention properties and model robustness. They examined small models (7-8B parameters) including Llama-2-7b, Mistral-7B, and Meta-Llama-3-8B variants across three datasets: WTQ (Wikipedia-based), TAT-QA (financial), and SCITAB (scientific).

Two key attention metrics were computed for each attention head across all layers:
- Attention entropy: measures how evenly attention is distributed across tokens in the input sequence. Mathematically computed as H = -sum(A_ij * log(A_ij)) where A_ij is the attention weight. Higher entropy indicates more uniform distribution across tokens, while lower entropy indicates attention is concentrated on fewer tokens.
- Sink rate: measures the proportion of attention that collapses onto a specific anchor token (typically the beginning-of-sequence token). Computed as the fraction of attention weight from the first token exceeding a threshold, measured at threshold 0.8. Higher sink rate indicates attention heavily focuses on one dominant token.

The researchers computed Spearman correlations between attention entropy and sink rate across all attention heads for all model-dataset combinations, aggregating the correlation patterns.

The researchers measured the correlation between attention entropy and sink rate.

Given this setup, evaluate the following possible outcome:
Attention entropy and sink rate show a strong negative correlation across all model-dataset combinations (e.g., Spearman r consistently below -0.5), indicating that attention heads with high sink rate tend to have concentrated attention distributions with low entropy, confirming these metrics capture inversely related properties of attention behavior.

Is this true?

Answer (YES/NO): NO